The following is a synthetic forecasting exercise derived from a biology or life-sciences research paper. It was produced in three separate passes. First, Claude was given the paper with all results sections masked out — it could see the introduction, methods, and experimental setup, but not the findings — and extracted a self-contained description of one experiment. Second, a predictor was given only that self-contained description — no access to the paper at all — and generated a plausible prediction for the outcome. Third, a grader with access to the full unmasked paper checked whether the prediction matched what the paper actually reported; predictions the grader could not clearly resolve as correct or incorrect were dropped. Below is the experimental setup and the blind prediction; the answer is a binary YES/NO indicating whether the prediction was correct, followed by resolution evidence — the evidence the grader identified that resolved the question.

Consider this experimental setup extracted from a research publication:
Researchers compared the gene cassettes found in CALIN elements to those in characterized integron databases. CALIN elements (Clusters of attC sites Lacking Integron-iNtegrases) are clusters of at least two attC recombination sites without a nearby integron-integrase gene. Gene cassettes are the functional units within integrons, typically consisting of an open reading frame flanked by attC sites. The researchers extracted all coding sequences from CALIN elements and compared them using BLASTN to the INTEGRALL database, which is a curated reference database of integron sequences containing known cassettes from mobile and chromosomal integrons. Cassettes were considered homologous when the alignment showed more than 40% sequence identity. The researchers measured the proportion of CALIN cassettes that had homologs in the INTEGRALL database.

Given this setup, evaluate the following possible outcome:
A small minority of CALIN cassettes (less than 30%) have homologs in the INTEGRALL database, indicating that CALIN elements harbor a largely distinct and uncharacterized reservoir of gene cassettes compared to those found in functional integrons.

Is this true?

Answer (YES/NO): YES